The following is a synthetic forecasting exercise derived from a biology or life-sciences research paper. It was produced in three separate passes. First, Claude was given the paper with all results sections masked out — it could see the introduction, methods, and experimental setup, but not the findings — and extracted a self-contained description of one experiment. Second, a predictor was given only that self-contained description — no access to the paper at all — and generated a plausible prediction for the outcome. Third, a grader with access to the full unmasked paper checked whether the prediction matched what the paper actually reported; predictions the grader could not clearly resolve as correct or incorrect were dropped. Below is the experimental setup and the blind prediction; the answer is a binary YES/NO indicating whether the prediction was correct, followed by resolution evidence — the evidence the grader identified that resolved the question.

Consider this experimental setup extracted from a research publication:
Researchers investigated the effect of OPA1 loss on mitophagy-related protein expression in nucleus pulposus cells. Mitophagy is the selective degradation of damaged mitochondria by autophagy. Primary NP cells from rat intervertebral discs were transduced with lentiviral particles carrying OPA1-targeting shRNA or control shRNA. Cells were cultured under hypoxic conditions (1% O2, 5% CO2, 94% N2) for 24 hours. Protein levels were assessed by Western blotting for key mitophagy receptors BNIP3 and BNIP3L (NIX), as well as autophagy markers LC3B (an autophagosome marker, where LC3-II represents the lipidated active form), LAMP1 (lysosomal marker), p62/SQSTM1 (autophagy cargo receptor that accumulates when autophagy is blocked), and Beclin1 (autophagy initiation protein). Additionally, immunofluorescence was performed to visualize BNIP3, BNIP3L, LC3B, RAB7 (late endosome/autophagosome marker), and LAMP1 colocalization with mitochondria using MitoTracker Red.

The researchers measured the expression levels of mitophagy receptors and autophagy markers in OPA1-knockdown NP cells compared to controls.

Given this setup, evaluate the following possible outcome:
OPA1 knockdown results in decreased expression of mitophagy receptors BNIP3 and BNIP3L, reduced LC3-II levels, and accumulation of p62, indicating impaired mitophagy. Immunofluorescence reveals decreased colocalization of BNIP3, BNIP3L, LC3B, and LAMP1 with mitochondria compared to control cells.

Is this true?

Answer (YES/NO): NO